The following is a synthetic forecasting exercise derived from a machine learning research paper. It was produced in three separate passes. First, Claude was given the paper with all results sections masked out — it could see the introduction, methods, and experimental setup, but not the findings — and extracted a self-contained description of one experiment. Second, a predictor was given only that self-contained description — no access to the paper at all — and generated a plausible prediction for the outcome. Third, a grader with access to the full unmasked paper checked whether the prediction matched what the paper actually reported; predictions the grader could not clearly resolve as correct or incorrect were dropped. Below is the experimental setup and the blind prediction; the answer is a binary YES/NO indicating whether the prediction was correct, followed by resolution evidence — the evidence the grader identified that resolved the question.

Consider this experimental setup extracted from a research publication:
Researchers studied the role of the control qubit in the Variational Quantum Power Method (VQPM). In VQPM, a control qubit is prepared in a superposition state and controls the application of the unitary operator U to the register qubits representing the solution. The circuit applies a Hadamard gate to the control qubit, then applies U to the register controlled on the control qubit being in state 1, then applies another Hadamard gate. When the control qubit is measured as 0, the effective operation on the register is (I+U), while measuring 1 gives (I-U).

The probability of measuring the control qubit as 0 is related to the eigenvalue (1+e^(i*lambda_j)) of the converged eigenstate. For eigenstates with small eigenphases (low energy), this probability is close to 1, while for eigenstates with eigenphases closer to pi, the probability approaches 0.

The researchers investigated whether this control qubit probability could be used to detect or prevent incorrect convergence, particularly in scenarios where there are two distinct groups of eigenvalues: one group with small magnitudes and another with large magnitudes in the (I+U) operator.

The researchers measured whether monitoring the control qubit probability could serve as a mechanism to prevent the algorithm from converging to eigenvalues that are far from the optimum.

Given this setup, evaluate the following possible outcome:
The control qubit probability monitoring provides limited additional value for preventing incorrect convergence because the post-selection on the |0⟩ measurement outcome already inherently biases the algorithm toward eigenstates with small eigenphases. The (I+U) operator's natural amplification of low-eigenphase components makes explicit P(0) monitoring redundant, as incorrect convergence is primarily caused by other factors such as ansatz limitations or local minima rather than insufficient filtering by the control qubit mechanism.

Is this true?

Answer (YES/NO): YES